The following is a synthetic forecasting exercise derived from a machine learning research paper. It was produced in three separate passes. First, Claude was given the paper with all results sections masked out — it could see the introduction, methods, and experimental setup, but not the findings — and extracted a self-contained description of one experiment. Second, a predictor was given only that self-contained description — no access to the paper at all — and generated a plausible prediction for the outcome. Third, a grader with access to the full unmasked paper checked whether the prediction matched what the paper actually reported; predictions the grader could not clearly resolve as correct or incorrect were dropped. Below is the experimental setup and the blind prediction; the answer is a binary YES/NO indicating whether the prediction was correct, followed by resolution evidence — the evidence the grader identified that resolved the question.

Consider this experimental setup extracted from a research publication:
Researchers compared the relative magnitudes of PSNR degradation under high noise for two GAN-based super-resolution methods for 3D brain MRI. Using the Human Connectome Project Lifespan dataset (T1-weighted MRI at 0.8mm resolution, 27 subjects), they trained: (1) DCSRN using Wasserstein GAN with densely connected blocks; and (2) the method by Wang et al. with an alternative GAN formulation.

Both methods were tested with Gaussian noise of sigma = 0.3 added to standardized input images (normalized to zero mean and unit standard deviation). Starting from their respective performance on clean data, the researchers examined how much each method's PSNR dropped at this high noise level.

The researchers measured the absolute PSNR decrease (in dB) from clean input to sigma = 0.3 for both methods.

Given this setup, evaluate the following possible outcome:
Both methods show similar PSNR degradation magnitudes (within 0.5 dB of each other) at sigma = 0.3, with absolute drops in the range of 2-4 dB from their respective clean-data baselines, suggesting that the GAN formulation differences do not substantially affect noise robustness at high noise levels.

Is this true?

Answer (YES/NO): NO